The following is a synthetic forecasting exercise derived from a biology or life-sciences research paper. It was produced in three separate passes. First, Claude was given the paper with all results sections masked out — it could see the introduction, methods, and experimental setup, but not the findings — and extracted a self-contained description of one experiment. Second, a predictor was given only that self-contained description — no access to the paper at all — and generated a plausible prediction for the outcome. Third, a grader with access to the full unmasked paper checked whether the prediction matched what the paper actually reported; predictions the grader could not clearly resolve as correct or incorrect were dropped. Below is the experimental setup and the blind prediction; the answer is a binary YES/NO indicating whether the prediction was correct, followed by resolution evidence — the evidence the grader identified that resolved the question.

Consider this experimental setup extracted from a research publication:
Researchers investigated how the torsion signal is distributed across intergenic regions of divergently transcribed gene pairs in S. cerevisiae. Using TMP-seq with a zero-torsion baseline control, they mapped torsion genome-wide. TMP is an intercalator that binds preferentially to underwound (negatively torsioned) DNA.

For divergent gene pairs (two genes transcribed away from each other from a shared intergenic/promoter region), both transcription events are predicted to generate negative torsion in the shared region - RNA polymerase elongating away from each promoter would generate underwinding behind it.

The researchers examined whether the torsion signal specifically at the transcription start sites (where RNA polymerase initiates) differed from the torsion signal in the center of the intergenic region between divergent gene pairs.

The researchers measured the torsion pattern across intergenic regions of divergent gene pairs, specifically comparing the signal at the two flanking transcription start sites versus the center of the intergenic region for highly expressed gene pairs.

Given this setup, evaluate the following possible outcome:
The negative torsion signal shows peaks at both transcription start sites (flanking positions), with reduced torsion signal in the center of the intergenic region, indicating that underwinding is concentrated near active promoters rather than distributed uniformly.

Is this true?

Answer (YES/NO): YES